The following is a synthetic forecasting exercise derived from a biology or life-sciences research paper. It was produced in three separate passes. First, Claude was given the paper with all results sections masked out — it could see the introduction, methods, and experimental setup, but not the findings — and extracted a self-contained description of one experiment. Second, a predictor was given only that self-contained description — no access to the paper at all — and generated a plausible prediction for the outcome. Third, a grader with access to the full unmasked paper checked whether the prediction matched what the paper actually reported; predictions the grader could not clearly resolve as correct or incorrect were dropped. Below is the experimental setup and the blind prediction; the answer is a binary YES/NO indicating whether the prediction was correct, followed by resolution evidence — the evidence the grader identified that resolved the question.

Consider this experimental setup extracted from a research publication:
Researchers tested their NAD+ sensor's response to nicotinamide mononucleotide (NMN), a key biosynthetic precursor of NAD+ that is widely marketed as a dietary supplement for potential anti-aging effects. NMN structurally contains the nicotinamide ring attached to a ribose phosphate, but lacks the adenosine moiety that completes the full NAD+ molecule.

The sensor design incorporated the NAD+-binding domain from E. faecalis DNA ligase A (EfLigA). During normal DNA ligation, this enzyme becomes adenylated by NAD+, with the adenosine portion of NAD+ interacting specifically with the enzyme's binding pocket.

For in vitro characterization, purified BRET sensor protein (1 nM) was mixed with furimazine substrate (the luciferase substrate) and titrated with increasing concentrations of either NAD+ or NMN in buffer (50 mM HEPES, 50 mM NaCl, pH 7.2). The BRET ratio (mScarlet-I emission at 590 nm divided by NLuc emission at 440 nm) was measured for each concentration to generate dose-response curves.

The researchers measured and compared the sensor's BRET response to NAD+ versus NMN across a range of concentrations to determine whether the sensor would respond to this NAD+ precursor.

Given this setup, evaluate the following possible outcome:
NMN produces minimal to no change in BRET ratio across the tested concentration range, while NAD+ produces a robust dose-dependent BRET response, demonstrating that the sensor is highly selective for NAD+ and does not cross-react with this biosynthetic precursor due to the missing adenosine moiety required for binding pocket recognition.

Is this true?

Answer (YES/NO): YES